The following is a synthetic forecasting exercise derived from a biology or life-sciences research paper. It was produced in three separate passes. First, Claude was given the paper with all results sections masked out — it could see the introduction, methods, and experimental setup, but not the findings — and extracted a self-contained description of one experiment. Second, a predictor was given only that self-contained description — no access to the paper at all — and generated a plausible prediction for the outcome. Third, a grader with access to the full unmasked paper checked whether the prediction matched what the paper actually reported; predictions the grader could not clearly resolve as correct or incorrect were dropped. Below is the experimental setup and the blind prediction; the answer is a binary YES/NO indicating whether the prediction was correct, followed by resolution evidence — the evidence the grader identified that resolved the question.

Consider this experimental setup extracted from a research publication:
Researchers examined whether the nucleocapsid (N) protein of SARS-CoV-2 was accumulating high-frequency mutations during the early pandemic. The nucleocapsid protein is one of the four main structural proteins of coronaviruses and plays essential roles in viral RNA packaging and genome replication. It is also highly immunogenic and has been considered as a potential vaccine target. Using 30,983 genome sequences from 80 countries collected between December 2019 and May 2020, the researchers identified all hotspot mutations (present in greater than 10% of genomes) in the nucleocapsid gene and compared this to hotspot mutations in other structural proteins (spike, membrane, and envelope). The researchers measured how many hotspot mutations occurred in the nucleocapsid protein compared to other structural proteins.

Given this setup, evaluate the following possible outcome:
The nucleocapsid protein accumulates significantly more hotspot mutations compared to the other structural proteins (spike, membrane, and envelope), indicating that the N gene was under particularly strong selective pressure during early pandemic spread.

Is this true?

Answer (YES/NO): NO